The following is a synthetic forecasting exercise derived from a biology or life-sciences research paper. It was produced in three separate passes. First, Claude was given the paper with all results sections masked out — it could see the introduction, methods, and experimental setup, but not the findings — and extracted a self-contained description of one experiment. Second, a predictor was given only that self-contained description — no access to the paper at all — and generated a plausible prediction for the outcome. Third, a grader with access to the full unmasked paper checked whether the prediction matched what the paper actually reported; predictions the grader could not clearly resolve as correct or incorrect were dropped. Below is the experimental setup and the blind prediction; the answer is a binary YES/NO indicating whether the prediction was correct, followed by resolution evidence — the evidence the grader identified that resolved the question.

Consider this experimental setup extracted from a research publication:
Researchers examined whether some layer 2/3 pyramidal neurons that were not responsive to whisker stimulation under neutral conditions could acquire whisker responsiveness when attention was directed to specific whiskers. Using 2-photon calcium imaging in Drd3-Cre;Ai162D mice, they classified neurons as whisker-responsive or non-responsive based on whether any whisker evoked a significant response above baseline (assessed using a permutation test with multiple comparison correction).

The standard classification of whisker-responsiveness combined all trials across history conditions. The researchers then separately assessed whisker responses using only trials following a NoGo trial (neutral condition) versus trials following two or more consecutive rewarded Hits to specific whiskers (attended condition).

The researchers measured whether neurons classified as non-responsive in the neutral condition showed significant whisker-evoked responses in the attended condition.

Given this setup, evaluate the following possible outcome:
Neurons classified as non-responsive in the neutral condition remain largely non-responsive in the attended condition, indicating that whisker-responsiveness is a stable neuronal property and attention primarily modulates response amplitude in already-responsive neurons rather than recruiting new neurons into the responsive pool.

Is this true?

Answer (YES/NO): YES